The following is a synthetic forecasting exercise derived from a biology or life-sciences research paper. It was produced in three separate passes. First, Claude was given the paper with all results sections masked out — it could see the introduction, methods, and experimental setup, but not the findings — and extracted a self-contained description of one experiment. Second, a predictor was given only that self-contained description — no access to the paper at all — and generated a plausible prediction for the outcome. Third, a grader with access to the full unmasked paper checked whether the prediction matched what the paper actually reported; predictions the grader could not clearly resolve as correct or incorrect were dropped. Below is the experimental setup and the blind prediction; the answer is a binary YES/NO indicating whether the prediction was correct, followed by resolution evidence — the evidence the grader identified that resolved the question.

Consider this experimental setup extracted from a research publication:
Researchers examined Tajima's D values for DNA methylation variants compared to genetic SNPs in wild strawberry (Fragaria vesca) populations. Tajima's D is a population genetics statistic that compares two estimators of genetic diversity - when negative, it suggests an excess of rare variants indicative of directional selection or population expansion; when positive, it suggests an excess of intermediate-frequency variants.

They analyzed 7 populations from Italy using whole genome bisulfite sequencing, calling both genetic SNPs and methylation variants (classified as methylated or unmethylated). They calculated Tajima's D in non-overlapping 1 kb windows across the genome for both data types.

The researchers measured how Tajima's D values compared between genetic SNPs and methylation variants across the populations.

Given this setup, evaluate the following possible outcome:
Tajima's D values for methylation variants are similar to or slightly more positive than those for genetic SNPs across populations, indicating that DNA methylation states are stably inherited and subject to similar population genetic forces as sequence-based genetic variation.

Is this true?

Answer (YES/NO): NO